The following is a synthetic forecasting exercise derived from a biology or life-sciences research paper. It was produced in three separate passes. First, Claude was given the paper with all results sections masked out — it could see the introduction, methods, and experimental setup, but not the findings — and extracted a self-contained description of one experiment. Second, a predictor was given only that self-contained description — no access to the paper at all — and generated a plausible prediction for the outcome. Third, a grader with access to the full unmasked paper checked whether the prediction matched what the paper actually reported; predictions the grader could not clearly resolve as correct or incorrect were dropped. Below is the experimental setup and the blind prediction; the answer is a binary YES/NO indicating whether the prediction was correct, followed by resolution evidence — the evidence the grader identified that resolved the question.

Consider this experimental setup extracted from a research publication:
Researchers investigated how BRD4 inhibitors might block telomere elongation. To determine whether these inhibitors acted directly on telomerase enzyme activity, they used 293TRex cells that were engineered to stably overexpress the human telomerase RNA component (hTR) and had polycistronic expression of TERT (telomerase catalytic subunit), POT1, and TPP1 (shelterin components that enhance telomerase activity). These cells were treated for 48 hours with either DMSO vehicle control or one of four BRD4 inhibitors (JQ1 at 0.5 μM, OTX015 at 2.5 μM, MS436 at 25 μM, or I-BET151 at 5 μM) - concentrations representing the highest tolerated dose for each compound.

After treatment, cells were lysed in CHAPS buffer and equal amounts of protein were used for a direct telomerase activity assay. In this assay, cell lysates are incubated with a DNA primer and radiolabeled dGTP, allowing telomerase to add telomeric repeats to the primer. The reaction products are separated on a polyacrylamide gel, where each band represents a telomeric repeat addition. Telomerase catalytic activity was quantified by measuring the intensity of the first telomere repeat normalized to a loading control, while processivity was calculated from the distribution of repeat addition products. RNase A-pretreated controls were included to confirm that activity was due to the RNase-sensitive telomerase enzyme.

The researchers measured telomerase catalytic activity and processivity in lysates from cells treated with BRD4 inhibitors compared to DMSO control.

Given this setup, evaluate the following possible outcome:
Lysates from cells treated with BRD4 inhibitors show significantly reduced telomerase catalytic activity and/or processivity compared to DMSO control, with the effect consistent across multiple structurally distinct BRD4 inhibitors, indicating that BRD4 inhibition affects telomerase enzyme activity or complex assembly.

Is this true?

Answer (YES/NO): NO